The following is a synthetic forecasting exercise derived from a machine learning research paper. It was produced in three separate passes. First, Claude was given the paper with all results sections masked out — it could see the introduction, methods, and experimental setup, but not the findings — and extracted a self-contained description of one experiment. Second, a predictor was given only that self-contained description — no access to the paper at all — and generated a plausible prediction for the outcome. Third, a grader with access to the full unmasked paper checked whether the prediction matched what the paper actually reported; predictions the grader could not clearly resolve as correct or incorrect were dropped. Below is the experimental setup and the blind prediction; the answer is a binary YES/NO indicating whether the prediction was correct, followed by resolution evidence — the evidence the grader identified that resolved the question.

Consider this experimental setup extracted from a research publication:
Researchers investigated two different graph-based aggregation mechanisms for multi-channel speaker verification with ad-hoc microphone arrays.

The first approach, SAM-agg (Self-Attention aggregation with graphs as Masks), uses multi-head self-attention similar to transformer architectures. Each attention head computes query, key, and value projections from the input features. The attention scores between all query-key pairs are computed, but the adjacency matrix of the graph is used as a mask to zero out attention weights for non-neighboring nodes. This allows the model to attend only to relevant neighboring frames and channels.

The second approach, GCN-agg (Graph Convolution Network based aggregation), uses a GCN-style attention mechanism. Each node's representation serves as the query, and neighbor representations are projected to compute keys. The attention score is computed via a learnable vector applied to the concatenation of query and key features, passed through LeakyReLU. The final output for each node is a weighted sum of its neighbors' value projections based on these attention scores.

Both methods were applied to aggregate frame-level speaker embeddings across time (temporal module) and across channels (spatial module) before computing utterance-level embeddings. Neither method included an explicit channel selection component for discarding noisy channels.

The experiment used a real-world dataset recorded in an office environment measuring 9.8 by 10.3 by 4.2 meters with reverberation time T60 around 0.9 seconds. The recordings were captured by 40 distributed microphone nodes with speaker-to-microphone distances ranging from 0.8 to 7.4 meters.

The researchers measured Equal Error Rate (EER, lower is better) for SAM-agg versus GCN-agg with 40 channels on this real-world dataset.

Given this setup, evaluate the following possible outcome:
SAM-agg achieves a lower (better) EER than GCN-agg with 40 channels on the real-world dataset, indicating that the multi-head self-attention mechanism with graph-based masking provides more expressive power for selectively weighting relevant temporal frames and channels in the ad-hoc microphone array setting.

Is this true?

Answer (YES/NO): YES